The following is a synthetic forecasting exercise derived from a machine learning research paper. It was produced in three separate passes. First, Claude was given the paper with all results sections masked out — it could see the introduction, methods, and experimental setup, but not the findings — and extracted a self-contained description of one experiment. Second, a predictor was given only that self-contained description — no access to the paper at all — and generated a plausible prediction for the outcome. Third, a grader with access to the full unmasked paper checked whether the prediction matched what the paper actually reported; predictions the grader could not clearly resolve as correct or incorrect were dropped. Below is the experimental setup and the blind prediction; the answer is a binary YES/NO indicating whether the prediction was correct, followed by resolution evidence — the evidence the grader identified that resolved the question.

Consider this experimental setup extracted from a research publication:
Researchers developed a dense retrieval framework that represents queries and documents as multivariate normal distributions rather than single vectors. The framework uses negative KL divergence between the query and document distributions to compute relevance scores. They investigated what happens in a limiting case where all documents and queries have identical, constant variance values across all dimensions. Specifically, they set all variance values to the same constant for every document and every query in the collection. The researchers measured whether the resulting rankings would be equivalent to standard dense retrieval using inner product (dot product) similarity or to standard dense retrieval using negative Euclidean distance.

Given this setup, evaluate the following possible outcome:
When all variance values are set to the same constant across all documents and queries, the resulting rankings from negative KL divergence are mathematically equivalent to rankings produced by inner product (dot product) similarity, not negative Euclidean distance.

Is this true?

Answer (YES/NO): NO